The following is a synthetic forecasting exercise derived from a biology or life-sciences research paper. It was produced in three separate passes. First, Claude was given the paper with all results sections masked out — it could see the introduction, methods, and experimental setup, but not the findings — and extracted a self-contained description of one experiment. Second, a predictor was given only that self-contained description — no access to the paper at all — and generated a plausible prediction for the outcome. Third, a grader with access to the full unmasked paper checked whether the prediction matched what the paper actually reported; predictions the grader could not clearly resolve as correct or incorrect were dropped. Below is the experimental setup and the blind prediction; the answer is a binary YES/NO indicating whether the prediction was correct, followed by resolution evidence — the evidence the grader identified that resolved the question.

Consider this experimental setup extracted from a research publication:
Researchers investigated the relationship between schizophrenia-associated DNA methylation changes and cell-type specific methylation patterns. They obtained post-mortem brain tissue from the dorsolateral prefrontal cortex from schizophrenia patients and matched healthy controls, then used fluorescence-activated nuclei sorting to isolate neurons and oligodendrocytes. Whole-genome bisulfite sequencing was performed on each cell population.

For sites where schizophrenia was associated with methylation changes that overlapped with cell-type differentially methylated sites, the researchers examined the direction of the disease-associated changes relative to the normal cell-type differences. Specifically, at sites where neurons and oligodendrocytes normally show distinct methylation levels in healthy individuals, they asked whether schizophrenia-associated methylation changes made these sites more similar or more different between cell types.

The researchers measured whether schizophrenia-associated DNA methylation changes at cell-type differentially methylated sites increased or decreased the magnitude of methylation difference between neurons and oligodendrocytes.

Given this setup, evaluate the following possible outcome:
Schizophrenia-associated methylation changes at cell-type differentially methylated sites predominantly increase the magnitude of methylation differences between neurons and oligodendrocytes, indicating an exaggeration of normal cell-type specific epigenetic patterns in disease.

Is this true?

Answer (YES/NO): NO